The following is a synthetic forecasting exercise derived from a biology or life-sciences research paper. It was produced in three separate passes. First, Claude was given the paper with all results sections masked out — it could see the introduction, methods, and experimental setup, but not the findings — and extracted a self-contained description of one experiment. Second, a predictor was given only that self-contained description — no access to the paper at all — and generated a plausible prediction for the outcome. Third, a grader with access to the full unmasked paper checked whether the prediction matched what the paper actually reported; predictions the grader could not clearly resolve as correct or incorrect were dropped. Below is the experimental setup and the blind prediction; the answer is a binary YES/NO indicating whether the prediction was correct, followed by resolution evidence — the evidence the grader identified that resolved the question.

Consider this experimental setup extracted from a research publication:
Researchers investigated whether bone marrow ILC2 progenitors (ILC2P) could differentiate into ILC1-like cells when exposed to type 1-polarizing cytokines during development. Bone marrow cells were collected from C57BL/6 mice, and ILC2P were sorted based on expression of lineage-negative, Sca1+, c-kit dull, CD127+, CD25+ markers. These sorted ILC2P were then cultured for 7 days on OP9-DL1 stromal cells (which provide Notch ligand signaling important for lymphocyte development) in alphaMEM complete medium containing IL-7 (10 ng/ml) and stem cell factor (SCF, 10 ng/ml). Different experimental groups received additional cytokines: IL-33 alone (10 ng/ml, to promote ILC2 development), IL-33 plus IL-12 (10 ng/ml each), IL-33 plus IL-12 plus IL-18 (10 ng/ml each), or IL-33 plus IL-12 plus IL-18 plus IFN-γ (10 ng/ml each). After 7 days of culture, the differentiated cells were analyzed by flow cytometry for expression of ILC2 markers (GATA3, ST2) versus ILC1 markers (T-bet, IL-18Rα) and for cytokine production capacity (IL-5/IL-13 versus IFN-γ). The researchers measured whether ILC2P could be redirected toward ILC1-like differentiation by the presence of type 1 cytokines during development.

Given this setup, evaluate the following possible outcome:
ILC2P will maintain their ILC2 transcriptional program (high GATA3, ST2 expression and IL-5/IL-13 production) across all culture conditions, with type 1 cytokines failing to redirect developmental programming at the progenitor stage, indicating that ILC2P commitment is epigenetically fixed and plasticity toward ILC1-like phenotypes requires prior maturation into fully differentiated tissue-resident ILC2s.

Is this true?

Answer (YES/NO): NO